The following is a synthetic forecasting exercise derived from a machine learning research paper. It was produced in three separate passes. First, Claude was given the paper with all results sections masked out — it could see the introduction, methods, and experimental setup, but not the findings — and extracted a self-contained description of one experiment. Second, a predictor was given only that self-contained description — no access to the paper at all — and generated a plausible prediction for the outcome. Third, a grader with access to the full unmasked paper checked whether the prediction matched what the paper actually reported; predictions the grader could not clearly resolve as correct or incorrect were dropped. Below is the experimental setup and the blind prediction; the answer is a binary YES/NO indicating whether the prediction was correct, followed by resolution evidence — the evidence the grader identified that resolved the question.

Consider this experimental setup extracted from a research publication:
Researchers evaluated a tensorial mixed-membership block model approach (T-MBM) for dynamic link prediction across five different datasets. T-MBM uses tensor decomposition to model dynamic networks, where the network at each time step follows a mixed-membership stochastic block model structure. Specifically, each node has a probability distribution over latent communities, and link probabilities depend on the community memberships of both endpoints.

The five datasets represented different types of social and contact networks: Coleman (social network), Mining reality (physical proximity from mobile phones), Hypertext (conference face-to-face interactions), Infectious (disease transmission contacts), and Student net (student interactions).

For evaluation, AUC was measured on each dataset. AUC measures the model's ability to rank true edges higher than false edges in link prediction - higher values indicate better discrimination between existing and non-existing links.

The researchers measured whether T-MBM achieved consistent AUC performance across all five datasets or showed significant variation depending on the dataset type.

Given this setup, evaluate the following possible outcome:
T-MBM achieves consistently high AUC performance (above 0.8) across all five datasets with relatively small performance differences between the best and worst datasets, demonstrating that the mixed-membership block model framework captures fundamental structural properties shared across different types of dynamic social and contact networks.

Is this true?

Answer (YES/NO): NO